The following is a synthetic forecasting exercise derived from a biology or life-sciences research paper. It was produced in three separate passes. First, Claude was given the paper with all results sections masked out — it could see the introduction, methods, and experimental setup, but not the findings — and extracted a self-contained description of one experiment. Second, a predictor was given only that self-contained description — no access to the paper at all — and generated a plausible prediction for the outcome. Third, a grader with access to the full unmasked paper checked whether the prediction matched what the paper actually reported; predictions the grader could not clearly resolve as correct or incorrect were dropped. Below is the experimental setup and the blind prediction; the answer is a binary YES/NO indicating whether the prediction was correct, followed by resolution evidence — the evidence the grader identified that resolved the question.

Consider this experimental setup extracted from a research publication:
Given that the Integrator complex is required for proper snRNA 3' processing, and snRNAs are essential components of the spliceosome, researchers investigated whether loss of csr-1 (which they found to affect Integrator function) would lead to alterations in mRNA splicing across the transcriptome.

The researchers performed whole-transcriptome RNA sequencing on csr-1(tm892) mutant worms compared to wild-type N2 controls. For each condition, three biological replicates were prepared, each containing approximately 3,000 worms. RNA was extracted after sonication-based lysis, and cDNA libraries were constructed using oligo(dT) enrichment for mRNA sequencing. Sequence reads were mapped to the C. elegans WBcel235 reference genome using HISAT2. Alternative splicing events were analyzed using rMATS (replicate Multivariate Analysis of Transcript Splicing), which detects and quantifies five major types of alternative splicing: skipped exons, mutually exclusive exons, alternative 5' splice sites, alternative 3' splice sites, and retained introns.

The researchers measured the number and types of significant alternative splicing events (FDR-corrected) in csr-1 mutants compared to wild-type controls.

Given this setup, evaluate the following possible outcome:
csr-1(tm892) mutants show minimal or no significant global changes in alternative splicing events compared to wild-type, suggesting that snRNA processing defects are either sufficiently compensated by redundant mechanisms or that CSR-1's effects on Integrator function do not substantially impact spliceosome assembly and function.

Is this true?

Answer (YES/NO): NO